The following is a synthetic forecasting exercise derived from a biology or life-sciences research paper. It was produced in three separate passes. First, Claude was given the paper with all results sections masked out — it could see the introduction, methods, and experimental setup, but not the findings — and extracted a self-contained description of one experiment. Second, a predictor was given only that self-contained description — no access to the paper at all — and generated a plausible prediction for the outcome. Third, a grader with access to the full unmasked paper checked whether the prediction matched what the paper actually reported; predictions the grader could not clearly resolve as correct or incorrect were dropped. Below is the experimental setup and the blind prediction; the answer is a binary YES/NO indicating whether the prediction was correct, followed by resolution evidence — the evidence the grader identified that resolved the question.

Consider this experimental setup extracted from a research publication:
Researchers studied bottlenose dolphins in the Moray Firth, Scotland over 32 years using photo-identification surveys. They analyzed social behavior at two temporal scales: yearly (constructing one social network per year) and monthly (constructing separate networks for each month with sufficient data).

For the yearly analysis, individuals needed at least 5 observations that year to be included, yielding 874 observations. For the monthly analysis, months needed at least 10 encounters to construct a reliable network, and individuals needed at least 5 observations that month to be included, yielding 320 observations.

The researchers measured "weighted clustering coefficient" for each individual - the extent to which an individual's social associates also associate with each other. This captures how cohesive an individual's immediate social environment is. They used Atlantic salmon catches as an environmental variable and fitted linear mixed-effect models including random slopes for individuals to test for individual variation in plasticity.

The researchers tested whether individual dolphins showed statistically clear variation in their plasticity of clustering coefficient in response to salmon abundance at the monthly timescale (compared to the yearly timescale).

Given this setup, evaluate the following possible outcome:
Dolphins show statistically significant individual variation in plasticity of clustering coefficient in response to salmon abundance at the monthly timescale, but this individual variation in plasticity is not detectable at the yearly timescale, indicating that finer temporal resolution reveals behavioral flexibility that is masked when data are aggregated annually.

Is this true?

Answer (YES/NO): NO